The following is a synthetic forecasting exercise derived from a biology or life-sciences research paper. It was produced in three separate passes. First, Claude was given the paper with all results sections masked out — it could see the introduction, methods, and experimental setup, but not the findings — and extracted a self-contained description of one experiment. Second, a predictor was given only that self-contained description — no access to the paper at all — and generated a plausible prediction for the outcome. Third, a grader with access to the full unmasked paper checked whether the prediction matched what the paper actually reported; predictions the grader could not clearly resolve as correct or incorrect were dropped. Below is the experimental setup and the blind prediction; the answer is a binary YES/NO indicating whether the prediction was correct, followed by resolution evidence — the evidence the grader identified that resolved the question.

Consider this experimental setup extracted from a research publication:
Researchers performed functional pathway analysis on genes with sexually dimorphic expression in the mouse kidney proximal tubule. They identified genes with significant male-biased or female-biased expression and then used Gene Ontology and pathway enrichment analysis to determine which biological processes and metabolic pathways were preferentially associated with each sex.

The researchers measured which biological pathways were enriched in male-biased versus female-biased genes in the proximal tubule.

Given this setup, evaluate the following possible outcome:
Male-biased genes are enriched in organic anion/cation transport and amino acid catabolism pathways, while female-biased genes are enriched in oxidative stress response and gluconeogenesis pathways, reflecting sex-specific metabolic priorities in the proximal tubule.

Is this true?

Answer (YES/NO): NO